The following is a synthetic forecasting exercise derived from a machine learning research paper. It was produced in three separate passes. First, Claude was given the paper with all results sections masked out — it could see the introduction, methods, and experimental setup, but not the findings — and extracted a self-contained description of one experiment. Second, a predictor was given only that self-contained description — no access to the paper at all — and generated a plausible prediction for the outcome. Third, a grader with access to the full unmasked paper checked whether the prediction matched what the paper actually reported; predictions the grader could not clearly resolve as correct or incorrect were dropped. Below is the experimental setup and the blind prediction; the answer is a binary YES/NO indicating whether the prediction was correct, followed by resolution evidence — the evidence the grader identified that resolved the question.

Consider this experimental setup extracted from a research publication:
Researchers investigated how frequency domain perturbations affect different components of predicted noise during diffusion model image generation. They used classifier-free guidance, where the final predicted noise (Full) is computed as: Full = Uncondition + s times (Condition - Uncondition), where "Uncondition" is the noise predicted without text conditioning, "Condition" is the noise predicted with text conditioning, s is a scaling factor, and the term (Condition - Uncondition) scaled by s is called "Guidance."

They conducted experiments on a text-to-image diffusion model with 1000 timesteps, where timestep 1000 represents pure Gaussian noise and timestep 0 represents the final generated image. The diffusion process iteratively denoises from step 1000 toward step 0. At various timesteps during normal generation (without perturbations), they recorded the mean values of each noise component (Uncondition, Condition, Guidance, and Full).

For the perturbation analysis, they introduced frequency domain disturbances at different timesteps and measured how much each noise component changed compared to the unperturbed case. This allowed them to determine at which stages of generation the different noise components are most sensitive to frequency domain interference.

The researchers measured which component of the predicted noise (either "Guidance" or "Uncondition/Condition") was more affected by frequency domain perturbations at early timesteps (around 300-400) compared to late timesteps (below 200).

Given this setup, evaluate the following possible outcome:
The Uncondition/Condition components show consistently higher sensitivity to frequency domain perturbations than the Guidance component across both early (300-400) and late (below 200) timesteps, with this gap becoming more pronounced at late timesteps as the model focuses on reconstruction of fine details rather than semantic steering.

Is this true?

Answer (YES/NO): NO